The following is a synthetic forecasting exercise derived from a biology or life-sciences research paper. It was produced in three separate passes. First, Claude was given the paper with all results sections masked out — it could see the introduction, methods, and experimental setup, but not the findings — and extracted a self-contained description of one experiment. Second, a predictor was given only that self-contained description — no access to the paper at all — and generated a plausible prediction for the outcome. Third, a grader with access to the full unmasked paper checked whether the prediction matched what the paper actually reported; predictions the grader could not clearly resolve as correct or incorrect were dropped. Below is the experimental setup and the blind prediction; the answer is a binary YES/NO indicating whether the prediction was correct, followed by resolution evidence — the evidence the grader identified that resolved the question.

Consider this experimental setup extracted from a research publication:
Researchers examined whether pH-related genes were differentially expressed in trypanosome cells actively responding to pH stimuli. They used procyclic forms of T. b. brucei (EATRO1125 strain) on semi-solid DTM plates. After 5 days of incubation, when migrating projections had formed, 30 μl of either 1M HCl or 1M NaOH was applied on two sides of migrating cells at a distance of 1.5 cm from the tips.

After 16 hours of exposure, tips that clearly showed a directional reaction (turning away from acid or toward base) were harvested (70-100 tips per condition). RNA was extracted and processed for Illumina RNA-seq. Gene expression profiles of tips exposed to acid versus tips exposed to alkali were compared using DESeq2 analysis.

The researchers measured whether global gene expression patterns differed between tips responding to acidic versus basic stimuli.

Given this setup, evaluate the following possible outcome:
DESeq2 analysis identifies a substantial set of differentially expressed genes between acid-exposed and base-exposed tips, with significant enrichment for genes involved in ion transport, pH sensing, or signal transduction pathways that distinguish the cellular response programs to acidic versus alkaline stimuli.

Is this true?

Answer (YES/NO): NO